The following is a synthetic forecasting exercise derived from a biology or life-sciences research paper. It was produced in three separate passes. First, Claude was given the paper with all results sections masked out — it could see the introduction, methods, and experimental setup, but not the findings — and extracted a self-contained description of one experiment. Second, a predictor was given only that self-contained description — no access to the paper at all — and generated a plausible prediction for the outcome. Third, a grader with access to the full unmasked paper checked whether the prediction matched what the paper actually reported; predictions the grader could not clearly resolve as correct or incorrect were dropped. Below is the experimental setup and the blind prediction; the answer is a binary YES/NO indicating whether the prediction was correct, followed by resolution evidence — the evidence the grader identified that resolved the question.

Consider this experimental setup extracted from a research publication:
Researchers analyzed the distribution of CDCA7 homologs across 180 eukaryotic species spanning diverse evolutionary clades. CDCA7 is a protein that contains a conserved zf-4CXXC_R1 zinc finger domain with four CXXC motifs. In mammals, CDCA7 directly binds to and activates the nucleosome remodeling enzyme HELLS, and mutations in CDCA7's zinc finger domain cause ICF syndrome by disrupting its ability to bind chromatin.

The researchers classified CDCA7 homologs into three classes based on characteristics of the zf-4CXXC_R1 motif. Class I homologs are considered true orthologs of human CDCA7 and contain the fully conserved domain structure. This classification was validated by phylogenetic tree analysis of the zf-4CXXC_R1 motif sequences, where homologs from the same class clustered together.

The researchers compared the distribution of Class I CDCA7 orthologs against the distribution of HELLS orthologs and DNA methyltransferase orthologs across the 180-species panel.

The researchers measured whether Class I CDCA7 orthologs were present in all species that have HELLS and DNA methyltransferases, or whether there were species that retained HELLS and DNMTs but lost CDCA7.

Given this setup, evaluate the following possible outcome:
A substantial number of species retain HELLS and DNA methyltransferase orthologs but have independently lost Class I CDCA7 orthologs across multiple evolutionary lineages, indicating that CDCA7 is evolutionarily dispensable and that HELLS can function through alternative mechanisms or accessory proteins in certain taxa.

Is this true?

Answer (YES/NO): NO